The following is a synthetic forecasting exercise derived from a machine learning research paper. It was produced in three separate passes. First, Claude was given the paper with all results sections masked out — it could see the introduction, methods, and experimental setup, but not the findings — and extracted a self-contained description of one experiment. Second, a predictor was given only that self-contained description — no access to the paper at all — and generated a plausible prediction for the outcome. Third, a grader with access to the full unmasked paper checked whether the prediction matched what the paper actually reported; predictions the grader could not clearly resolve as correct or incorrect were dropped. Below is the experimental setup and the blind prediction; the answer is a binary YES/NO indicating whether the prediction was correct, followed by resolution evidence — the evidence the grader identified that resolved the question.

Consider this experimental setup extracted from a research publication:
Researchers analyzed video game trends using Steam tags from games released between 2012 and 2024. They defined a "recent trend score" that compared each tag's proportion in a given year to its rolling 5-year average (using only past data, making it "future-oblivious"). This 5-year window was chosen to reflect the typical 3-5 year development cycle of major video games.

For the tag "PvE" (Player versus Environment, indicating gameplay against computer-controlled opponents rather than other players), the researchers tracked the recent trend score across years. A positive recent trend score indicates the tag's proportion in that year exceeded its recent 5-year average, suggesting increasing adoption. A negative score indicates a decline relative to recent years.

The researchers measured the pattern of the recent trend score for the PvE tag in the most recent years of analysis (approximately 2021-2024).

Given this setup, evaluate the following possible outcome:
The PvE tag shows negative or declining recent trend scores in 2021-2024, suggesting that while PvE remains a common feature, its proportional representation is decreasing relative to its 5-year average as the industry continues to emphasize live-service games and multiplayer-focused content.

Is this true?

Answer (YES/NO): NO